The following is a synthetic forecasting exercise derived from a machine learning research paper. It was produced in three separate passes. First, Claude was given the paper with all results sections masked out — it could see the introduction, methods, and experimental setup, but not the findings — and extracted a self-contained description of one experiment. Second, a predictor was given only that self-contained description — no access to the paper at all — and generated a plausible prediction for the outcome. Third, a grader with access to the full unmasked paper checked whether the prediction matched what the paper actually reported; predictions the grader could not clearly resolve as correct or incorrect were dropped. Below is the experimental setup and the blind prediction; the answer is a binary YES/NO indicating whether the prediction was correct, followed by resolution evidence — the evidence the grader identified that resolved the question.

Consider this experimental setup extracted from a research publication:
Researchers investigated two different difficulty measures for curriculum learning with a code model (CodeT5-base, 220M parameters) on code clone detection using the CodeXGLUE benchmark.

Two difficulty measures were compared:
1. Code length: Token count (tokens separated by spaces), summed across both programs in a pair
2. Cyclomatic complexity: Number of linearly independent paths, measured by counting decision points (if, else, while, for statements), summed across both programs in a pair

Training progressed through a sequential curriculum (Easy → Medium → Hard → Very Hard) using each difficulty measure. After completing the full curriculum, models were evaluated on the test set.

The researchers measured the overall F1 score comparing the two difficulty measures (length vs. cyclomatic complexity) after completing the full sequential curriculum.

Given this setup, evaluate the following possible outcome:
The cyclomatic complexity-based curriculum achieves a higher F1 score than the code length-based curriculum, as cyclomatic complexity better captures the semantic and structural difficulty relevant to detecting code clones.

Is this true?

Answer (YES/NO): NO